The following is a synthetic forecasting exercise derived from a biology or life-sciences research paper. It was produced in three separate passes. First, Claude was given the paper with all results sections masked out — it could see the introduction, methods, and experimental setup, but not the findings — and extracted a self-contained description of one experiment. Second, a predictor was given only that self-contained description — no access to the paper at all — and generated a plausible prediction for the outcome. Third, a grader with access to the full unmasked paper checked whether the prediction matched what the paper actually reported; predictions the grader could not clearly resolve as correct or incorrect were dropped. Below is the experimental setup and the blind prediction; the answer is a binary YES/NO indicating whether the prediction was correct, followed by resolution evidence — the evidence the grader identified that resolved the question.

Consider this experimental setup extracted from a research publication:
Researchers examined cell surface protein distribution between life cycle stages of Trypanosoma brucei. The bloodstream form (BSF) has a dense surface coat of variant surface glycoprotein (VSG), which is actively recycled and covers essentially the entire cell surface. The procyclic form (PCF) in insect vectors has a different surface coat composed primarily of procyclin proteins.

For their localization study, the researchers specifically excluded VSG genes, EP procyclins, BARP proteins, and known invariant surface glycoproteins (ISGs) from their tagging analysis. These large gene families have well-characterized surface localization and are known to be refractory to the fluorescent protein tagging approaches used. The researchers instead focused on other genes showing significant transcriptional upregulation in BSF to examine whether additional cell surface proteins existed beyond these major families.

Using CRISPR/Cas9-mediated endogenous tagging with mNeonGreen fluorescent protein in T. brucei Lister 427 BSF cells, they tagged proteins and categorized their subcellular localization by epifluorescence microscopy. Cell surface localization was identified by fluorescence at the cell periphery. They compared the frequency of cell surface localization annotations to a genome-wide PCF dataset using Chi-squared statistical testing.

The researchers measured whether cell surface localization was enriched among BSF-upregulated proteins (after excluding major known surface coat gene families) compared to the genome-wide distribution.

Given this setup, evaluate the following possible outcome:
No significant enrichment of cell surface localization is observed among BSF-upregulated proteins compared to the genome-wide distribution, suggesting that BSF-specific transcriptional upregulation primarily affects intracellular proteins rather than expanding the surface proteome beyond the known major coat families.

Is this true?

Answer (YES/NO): NO